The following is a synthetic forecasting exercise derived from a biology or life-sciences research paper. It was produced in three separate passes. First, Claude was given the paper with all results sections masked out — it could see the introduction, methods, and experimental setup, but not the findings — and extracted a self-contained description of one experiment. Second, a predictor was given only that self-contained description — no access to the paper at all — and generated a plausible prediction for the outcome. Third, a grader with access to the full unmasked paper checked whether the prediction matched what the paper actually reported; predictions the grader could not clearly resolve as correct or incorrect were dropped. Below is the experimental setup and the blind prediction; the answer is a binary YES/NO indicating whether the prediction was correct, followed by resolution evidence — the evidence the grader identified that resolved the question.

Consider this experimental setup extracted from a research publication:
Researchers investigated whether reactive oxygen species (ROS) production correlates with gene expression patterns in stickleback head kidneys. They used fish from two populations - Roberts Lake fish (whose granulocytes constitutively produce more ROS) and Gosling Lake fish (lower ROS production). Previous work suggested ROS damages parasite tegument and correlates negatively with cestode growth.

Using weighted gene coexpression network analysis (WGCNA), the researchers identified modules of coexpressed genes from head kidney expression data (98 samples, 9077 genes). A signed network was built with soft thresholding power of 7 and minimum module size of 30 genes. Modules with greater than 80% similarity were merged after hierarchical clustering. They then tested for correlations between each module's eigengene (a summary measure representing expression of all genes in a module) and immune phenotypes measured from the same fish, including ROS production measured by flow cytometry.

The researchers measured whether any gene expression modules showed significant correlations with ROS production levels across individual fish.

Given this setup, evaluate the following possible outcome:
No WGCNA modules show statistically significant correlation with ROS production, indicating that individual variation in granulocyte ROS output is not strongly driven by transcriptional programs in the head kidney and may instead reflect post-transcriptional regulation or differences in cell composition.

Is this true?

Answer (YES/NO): NO